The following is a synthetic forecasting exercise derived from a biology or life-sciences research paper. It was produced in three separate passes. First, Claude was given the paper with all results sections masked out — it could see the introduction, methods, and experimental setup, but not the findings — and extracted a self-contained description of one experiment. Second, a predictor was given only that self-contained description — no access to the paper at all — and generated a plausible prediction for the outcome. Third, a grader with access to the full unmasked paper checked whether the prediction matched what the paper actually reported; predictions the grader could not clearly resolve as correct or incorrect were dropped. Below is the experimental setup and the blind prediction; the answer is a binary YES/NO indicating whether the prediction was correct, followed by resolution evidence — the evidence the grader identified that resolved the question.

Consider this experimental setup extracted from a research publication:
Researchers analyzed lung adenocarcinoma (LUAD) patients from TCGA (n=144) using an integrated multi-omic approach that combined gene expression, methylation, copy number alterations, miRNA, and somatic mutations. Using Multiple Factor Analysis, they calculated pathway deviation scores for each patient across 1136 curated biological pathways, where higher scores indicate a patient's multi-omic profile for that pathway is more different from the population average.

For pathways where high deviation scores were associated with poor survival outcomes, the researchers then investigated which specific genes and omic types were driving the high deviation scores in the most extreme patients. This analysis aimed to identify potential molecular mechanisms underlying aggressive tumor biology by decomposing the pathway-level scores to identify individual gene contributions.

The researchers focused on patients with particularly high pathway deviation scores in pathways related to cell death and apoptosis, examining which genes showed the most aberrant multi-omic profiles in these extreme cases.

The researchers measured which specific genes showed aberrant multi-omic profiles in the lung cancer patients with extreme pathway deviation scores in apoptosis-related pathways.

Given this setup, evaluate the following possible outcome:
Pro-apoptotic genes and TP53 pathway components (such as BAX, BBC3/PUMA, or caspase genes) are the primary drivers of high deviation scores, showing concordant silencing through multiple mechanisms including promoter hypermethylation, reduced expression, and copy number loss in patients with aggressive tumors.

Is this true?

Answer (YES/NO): NO